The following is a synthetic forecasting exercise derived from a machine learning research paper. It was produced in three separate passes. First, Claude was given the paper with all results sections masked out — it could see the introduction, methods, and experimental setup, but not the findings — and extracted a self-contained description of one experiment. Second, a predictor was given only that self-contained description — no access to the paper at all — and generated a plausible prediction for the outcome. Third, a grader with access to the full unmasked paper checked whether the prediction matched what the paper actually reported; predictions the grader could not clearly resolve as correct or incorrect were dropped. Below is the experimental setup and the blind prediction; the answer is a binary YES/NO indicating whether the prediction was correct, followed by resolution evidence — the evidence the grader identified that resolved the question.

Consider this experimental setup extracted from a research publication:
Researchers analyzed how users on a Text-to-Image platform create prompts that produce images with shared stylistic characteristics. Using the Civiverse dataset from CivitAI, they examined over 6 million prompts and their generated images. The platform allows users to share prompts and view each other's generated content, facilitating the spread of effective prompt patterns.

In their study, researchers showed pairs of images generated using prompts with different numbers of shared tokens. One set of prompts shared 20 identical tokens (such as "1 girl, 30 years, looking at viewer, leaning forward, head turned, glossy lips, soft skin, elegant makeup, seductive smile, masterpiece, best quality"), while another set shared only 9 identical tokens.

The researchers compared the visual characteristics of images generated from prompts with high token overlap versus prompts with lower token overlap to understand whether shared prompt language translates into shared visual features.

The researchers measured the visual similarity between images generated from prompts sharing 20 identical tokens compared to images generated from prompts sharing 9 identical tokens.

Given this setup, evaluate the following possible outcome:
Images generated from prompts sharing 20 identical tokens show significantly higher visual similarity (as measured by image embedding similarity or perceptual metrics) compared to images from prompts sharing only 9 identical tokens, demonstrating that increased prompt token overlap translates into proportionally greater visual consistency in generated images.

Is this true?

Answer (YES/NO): NO